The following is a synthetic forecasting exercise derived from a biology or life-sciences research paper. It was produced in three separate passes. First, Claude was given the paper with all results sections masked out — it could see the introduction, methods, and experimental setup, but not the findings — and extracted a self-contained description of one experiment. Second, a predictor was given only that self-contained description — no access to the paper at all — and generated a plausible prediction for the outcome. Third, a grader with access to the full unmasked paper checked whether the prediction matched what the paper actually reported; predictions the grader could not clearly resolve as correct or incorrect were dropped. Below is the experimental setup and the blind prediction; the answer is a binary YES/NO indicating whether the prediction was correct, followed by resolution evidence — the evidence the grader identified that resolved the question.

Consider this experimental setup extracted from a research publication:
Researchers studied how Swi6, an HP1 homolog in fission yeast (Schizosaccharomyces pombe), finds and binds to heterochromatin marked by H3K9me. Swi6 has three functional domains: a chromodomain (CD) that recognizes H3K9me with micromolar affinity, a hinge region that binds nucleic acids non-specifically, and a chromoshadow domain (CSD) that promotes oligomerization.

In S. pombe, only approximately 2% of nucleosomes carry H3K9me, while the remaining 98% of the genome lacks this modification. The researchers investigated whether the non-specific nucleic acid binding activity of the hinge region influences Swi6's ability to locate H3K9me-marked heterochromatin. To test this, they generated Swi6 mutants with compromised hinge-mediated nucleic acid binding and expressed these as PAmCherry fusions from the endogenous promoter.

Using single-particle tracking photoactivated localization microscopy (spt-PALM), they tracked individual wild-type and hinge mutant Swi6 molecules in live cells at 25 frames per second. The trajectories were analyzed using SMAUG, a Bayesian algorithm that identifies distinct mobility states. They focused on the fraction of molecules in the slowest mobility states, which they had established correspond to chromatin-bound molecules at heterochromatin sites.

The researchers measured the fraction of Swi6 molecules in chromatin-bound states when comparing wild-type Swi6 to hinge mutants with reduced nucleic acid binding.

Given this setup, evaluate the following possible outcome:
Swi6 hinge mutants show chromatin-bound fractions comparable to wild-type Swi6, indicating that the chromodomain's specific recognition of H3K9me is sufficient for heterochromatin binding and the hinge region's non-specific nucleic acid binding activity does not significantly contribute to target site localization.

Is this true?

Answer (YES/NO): NO